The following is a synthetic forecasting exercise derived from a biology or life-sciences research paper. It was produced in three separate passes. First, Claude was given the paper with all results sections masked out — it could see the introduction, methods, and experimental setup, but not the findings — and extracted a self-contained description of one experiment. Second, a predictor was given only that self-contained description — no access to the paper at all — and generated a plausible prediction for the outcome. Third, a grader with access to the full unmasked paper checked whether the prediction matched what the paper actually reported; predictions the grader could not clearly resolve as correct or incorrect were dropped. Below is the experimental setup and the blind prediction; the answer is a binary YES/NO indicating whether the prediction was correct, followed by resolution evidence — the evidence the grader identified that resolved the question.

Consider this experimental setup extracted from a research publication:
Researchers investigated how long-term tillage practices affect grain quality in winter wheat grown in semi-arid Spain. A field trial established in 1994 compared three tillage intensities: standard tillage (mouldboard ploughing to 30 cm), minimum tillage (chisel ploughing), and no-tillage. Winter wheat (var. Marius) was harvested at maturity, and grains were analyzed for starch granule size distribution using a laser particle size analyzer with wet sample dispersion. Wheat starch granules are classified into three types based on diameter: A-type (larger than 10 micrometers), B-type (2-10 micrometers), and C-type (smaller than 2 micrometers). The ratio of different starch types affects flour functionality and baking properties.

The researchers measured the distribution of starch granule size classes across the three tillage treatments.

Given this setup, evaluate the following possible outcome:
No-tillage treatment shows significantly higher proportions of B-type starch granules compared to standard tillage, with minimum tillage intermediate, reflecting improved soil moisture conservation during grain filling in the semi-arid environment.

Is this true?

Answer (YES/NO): NO